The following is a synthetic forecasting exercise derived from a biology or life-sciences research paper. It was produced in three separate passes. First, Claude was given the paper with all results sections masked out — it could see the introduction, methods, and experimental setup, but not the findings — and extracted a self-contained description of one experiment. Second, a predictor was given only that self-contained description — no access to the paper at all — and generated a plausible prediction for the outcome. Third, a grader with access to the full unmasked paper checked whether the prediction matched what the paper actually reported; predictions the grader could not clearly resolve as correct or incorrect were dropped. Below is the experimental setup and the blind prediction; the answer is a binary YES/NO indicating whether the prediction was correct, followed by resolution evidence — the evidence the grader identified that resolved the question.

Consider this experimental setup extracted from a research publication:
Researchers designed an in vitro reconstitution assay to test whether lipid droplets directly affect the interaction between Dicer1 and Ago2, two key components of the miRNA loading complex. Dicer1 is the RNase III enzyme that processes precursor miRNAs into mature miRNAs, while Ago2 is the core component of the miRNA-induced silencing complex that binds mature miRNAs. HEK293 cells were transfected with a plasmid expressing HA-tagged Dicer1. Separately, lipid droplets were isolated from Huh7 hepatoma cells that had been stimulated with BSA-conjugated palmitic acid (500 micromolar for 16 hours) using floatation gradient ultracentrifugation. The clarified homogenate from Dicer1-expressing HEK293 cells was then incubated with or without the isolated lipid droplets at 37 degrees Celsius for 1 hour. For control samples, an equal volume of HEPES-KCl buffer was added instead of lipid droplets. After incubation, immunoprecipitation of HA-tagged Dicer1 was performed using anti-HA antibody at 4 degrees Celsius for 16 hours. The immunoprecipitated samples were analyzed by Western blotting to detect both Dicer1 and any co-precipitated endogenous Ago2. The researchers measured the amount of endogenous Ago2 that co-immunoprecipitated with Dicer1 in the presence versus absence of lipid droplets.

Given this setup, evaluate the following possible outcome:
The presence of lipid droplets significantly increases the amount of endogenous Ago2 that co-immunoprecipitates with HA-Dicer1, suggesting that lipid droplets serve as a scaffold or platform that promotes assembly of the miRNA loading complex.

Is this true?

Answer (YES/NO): NO